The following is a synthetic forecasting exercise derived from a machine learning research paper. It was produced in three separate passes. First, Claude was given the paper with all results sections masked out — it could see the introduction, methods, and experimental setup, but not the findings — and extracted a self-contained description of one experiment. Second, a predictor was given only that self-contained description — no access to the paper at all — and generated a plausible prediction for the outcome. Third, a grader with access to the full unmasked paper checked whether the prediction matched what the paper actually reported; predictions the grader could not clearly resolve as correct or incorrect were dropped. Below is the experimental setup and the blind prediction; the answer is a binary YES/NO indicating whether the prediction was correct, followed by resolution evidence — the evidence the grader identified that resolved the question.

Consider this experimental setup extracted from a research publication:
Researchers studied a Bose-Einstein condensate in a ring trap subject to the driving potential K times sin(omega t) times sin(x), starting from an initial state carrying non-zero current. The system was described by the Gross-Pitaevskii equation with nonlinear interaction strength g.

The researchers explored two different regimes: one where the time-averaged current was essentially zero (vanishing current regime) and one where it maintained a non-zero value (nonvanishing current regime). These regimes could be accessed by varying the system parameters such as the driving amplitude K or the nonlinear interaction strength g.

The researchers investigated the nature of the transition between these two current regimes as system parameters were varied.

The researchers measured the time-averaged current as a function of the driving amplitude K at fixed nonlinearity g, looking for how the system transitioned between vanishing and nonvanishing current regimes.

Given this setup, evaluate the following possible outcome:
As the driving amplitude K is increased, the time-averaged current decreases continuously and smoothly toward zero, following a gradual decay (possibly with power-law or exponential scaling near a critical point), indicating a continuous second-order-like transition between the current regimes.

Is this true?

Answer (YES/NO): NO